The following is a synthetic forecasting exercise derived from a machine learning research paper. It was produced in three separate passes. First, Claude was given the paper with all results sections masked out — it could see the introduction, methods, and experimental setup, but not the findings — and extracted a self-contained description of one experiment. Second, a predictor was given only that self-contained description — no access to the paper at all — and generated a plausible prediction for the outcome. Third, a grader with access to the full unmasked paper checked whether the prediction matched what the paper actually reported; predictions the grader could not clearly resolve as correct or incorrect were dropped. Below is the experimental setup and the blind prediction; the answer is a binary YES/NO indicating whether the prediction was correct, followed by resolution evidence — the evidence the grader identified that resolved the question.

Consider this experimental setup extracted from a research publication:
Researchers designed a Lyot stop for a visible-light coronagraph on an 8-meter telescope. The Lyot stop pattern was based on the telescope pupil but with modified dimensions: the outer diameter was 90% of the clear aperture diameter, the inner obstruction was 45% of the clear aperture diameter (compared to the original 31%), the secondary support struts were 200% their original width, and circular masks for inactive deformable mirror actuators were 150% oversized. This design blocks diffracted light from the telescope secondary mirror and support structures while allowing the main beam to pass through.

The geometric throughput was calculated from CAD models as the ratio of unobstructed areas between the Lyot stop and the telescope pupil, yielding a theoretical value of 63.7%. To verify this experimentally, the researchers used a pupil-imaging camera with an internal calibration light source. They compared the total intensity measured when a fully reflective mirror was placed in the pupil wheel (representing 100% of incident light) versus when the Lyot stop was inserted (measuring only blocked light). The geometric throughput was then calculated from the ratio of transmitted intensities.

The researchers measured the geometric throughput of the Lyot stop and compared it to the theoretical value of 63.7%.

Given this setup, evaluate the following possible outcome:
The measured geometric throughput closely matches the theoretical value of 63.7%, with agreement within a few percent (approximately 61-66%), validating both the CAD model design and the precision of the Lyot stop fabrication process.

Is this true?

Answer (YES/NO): YES